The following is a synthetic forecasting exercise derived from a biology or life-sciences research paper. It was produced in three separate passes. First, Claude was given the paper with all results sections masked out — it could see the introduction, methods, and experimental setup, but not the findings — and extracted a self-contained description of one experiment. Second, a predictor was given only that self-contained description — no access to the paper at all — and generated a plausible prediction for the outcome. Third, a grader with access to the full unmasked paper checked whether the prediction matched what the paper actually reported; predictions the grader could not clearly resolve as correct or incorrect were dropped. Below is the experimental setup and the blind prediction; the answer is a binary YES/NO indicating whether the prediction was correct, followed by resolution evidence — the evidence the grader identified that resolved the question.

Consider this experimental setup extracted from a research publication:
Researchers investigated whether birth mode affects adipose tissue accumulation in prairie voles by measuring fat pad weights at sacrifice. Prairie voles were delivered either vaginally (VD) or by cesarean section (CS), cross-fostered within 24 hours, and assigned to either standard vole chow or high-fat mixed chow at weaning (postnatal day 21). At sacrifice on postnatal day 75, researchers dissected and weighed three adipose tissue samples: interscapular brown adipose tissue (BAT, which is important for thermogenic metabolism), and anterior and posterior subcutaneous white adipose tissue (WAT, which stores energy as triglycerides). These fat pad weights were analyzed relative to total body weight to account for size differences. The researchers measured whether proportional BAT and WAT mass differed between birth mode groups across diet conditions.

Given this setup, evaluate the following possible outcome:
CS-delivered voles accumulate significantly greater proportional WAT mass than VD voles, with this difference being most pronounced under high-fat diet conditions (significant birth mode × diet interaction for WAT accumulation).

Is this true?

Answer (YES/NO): NO